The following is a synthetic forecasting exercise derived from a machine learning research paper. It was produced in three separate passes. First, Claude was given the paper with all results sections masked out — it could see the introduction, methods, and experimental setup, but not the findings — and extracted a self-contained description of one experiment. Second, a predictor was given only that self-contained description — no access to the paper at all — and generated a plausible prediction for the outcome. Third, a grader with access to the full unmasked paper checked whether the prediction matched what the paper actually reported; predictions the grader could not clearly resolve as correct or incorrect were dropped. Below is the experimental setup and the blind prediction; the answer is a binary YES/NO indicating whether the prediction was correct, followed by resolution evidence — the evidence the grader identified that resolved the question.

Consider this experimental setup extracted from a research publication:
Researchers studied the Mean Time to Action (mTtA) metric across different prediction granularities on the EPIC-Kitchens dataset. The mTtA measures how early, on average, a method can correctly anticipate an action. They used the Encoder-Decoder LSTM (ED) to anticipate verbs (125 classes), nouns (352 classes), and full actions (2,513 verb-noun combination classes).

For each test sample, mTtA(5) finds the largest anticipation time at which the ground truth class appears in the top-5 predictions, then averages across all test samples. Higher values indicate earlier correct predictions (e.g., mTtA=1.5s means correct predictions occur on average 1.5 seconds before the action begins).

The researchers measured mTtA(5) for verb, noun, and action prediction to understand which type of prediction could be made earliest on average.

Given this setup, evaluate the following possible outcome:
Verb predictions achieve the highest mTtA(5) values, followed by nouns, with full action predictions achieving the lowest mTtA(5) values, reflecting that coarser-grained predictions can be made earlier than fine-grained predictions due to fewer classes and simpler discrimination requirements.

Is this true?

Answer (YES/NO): YES